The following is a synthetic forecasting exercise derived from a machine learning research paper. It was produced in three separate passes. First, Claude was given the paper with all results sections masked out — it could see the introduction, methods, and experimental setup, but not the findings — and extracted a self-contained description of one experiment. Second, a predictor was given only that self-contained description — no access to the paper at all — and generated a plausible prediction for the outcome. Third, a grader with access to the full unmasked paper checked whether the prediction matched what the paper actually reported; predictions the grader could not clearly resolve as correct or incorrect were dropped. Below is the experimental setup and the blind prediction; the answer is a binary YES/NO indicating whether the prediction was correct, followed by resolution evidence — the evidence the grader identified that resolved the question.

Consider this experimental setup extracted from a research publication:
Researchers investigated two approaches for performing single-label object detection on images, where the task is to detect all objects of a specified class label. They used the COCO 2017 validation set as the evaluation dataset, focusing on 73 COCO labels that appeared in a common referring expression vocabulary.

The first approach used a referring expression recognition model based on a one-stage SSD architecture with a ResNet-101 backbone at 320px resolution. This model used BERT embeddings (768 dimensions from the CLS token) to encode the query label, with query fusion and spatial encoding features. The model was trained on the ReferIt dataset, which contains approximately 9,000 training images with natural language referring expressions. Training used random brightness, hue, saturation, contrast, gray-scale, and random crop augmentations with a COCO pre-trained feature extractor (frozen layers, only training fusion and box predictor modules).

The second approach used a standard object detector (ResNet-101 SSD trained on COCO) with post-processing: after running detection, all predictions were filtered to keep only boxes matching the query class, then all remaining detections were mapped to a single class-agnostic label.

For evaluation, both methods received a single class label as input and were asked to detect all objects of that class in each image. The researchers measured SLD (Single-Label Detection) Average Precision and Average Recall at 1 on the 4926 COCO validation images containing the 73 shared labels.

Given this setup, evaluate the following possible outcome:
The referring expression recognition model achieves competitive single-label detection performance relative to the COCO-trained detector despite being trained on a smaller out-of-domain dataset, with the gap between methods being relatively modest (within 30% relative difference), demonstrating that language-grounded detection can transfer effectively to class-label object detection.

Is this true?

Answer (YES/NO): NO